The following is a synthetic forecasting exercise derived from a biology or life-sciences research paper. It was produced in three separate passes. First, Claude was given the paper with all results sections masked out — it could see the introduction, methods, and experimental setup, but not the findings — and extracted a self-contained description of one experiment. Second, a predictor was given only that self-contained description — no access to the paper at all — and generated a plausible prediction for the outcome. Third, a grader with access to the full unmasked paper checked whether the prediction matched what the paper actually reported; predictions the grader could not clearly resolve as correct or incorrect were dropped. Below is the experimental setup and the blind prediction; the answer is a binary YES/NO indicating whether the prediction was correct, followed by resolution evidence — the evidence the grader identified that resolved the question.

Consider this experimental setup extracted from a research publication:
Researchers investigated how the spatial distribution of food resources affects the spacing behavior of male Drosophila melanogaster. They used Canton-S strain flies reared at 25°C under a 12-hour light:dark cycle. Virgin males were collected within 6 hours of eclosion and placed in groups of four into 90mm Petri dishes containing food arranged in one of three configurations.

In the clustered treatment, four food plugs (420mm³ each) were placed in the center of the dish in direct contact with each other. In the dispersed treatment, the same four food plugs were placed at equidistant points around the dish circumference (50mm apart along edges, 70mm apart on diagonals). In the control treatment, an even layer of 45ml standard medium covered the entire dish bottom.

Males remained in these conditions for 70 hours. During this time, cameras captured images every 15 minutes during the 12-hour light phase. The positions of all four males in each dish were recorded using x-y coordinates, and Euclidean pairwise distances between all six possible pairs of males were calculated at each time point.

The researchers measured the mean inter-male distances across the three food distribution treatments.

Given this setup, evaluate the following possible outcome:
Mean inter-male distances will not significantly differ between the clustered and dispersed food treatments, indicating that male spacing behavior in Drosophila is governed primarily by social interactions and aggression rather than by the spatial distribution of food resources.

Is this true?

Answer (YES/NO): NO